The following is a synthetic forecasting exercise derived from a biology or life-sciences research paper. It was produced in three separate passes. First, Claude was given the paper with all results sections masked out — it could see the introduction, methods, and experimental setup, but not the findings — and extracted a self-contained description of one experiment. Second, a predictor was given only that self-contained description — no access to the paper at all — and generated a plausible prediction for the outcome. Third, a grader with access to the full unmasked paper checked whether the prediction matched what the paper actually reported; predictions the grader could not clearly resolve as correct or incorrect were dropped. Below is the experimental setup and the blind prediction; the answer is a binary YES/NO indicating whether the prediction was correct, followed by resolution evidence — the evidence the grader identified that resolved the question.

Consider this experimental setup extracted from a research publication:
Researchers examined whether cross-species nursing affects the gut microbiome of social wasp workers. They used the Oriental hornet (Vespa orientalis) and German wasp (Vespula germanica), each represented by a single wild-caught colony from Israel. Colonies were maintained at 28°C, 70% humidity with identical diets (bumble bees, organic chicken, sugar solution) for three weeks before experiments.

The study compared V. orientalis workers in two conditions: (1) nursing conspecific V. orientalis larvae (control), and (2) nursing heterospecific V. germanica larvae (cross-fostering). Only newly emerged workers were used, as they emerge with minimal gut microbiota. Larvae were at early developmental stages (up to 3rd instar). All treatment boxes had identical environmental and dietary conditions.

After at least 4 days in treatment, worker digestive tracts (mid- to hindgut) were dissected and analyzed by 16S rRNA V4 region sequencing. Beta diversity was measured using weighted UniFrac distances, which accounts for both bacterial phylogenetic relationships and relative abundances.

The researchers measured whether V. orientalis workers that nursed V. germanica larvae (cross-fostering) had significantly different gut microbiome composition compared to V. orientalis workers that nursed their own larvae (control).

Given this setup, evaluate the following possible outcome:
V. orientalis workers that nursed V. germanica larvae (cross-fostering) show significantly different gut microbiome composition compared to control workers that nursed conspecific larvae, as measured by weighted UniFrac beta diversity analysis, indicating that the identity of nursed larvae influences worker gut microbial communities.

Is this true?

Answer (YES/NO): NO